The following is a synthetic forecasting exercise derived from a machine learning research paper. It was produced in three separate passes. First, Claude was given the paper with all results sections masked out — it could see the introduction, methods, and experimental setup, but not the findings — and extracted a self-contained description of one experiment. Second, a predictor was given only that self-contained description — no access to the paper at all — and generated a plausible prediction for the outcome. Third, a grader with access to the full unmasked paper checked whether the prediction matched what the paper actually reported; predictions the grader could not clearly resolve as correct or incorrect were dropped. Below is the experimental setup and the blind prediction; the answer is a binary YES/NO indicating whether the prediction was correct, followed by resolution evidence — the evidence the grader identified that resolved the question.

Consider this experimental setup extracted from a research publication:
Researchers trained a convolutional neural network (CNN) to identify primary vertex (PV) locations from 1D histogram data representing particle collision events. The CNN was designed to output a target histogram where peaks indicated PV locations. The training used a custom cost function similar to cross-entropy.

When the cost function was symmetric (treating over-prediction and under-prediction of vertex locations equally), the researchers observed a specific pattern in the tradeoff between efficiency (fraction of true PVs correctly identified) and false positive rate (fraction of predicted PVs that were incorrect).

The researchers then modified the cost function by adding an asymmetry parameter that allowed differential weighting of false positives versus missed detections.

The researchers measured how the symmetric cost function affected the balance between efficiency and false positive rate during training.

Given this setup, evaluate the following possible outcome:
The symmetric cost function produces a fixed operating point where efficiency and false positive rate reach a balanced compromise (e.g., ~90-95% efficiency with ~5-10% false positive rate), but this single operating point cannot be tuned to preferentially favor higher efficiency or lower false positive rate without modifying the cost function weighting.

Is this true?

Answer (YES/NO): NO